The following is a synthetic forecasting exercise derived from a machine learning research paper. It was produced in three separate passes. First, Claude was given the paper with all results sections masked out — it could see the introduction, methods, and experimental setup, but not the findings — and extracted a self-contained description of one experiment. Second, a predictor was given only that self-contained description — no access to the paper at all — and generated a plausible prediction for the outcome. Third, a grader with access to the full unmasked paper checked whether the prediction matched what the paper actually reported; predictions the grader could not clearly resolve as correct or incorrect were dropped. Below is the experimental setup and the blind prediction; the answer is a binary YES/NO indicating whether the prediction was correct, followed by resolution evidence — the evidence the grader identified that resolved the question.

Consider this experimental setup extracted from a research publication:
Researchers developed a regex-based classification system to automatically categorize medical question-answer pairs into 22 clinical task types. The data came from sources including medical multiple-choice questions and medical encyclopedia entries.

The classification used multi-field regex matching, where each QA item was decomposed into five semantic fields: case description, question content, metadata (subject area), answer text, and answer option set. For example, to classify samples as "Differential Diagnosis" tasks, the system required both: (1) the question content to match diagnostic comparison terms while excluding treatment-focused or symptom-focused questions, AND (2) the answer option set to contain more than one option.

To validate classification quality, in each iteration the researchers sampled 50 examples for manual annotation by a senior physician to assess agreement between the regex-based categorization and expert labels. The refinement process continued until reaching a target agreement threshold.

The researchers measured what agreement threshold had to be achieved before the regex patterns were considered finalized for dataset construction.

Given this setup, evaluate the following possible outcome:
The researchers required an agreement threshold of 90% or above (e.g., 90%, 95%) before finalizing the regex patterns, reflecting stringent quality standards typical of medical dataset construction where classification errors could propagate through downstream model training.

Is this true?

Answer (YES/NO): YES